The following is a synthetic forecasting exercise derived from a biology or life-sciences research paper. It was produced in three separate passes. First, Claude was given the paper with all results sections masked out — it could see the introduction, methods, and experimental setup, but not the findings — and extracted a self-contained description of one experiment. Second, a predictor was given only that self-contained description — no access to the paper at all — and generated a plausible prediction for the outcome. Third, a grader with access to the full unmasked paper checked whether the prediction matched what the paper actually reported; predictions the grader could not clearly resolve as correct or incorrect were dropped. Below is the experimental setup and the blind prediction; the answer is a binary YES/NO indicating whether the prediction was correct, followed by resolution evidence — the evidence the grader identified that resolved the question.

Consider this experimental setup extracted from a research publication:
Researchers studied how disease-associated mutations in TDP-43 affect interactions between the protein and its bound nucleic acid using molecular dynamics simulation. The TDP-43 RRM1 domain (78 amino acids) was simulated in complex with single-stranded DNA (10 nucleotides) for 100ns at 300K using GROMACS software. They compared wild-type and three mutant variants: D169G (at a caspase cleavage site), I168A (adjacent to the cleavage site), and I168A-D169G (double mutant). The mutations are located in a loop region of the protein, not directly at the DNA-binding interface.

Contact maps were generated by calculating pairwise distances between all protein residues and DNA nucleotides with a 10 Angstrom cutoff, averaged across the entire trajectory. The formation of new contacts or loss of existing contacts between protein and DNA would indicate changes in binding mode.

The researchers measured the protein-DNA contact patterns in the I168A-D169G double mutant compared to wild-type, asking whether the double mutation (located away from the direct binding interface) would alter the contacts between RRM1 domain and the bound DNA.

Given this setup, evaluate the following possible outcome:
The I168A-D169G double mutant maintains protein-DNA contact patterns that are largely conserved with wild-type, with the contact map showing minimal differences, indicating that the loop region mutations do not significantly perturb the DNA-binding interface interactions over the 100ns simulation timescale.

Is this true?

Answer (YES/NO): NO